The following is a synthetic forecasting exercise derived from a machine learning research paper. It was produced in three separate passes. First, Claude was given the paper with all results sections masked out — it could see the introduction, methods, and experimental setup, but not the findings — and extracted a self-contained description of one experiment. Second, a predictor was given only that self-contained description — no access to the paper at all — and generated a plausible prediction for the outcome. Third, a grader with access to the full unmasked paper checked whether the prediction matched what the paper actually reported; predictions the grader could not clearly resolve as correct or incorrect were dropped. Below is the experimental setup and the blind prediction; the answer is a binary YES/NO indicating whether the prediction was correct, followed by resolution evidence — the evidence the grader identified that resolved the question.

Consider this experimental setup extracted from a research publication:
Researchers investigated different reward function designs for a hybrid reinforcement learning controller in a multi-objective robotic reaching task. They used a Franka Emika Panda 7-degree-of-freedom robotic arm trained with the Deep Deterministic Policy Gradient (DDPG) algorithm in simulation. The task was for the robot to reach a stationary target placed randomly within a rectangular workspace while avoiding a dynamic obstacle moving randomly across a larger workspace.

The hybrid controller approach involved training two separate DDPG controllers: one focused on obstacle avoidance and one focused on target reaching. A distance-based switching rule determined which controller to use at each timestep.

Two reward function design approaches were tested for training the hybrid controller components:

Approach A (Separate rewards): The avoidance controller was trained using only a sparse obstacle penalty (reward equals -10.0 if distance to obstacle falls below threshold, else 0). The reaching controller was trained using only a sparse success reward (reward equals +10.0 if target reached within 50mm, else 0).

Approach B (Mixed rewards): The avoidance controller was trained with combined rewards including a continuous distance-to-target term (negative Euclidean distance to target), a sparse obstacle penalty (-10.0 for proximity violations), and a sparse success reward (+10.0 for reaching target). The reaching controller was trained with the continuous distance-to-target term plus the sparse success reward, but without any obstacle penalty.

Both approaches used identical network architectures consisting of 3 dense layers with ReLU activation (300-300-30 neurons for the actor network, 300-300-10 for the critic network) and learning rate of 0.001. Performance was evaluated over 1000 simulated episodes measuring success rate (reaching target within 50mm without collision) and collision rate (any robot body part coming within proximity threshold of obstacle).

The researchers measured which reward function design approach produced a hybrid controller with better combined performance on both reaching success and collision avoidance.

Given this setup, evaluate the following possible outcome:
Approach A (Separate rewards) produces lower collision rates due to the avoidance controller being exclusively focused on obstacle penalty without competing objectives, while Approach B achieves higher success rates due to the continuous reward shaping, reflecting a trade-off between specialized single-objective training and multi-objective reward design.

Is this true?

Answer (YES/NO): NO